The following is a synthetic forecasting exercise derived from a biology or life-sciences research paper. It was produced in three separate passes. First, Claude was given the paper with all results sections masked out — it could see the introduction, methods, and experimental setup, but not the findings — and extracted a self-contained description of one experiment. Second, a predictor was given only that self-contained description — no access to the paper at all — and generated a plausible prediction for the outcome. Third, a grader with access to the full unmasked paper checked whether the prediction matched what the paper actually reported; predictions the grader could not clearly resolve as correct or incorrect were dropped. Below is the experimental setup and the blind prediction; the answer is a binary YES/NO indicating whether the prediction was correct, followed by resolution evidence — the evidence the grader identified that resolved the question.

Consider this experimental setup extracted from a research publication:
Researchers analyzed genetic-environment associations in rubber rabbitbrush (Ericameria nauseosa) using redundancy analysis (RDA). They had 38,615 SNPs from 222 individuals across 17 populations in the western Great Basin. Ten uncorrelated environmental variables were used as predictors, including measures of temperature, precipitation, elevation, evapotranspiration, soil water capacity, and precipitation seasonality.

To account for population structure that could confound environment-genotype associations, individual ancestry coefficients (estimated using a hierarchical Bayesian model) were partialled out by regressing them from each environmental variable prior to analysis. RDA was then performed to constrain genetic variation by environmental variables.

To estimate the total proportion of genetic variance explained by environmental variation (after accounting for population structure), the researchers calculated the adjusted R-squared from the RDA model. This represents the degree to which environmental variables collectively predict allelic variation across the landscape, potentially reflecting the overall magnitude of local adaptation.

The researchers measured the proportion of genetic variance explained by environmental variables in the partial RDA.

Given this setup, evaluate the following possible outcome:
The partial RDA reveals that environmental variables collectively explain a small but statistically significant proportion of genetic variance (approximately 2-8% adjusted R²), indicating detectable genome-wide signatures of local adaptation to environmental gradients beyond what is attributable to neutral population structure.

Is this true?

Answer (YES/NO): NO